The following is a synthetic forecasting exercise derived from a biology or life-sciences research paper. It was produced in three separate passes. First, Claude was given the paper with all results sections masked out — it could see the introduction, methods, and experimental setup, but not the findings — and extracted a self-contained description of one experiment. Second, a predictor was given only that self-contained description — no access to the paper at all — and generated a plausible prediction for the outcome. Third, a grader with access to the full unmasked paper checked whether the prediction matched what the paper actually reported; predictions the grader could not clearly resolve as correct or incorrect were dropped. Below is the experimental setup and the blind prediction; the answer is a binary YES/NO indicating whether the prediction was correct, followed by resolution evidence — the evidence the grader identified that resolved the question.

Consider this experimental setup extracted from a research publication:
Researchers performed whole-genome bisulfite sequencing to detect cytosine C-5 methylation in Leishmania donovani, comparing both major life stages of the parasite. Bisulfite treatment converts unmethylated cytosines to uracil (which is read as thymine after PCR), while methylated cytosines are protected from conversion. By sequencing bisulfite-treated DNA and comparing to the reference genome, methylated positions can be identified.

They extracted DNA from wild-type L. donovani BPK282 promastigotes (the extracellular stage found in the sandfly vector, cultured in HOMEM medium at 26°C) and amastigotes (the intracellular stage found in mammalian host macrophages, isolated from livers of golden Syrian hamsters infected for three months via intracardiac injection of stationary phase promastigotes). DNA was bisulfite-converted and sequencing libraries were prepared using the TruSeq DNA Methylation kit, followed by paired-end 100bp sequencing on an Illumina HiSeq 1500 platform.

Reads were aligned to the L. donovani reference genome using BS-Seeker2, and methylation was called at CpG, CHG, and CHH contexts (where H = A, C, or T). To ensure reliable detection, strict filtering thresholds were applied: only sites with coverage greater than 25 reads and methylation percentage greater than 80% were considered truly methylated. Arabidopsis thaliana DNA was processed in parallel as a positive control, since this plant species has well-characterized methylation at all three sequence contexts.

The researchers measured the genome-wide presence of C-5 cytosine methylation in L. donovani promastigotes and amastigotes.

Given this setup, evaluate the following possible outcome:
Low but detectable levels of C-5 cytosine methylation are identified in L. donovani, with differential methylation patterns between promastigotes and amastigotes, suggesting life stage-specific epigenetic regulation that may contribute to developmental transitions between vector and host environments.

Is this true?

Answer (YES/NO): NO